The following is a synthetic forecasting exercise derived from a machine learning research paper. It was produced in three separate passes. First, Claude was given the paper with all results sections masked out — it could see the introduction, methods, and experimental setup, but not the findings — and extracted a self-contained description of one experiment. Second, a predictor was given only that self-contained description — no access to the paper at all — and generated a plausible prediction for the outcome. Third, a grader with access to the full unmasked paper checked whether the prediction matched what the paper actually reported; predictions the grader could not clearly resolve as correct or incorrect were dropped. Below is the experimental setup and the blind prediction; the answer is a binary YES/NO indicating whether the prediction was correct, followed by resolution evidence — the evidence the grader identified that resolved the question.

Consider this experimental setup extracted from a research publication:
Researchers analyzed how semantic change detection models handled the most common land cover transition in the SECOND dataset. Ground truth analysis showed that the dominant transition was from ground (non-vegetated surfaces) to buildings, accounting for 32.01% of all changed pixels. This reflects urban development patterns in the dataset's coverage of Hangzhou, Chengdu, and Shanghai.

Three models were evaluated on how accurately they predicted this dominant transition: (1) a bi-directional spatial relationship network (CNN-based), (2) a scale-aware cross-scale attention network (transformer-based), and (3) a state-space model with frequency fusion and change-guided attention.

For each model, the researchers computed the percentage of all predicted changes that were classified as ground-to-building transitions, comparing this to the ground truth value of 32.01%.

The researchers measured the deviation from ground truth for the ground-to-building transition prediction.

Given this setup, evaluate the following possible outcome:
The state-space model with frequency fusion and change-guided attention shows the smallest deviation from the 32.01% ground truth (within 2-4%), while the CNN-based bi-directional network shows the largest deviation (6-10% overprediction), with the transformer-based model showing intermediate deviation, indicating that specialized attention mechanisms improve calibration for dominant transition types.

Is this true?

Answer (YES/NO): NO